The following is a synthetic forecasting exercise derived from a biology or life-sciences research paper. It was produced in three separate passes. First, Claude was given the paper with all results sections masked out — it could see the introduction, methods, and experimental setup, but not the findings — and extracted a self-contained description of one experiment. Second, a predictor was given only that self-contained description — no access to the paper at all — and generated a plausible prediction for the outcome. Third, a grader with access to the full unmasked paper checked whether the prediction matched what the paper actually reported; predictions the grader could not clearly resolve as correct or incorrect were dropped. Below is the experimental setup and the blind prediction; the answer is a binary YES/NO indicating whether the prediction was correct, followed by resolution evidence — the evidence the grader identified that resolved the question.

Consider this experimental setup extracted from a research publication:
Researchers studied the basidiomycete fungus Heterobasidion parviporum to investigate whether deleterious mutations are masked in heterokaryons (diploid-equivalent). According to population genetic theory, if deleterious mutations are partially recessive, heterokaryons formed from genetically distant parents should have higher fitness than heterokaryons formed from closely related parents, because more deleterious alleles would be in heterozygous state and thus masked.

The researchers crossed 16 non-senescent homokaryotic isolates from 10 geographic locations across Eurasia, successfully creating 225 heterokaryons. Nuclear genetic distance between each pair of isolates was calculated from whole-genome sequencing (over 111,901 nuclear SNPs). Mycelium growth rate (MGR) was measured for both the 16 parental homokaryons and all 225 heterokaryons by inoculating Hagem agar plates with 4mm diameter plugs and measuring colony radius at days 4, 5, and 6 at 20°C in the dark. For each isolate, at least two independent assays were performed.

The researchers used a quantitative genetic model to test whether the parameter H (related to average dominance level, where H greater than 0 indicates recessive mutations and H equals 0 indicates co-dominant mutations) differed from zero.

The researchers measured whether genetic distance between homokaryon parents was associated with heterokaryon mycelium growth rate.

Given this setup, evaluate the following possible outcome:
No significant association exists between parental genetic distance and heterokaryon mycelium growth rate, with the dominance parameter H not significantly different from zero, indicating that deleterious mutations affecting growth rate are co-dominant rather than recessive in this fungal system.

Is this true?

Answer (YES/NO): YES